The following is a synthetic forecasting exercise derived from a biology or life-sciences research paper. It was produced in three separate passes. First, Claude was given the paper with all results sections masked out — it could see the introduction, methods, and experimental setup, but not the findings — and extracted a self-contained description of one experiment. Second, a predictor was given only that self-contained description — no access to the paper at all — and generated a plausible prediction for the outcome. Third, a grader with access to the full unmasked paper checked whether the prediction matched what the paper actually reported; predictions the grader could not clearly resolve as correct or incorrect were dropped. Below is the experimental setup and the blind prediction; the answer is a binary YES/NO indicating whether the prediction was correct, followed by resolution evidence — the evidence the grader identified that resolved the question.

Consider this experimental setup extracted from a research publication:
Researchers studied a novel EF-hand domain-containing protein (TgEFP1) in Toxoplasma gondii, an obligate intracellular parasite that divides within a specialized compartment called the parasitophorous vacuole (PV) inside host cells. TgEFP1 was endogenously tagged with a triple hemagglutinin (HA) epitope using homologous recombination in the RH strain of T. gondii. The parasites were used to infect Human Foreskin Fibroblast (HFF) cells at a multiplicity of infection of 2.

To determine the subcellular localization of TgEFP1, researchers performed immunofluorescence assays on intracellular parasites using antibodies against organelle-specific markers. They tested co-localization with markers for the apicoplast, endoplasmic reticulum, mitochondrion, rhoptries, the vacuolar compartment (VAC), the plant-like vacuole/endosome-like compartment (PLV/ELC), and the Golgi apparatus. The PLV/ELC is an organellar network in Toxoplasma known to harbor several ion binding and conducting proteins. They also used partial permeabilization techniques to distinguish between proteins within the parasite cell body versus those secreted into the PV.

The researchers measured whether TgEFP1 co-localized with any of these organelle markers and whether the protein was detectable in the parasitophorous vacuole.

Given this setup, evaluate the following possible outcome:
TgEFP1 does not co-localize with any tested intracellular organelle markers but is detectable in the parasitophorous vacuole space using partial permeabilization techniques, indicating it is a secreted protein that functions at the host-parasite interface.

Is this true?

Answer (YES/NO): NO